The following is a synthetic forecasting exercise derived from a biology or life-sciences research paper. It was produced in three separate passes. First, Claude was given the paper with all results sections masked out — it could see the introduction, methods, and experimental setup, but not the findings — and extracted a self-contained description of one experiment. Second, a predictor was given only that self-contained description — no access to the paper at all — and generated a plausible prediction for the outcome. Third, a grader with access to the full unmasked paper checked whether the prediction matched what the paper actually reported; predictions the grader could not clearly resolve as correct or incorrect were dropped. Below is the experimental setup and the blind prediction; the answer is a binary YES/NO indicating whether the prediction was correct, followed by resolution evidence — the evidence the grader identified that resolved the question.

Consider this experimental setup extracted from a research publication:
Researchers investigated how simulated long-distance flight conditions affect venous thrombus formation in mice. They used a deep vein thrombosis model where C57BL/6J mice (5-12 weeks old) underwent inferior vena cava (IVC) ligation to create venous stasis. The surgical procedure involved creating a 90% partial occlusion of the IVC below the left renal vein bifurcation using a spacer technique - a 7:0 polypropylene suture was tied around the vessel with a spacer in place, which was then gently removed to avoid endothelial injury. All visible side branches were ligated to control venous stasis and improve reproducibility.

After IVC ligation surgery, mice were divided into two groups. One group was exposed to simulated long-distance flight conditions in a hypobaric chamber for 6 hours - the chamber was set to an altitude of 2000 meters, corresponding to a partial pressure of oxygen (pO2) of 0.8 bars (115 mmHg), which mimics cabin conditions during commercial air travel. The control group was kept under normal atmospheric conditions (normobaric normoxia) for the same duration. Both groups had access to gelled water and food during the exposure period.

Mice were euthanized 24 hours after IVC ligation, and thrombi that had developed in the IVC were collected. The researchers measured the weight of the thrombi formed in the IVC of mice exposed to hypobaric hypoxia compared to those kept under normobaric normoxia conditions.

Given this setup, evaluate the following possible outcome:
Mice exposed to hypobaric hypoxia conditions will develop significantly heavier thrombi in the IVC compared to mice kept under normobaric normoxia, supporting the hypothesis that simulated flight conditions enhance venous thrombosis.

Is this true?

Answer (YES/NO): YES